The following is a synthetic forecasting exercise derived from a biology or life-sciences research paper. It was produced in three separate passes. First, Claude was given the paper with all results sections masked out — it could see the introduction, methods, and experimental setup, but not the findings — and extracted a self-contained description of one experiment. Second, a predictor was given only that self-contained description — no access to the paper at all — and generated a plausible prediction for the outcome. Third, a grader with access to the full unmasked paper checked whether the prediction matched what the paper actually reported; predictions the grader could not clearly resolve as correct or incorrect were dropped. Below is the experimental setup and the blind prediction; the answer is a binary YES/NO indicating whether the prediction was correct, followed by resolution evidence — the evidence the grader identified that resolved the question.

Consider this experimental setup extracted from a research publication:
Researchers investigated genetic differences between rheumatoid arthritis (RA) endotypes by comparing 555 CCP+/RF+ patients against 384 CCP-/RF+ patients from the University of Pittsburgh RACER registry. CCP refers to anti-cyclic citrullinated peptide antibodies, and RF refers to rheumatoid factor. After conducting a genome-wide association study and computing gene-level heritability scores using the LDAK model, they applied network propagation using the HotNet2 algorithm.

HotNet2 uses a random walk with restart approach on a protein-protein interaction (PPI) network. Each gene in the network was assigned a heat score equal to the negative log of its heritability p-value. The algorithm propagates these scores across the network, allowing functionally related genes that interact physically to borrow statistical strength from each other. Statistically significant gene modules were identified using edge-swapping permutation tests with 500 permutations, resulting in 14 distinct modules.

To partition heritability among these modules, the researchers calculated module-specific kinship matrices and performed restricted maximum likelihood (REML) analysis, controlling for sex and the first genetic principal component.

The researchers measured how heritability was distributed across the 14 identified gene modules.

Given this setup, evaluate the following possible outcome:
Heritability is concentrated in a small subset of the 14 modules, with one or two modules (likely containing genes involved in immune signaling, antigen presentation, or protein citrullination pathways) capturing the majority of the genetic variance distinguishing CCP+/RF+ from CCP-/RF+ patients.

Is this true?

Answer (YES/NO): NO